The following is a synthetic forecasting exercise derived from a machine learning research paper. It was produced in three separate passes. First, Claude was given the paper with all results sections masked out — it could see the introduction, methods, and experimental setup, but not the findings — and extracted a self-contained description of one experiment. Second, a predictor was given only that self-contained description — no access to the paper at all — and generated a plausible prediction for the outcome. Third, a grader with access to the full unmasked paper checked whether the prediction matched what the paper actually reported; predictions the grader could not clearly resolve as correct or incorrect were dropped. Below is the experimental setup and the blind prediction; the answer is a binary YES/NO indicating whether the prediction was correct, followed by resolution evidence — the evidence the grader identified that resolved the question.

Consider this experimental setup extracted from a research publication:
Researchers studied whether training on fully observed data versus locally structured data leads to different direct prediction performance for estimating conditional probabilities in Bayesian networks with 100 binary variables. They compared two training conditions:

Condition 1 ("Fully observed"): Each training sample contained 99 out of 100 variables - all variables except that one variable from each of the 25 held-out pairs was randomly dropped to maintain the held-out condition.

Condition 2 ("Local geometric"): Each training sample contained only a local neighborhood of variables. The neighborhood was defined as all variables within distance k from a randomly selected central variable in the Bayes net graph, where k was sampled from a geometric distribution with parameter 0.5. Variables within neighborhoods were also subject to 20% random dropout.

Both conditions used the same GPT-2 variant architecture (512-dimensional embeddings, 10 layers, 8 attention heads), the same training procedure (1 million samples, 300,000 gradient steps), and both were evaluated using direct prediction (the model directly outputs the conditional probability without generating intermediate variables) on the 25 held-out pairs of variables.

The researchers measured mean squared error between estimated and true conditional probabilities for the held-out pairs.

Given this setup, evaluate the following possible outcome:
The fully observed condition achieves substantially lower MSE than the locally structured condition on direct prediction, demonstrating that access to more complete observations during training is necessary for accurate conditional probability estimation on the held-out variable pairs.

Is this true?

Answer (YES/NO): NO